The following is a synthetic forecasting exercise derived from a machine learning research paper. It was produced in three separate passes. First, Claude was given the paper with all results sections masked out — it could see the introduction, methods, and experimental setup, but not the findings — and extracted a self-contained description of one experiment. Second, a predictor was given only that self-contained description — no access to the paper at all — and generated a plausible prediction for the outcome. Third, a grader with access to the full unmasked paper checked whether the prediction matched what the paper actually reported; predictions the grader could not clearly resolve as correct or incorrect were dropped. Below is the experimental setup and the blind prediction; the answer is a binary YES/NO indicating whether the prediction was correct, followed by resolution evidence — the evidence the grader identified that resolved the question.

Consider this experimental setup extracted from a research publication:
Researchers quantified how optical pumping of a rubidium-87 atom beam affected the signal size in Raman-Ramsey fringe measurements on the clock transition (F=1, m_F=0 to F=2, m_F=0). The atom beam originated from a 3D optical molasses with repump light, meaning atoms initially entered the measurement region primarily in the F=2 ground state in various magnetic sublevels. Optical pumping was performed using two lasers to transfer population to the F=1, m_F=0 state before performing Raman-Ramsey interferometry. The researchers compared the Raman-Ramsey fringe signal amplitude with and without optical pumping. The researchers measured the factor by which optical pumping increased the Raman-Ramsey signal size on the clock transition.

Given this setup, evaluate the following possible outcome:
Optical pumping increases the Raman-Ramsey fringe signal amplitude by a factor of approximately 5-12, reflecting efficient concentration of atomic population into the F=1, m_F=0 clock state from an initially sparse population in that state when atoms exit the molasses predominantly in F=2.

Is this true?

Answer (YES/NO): YES